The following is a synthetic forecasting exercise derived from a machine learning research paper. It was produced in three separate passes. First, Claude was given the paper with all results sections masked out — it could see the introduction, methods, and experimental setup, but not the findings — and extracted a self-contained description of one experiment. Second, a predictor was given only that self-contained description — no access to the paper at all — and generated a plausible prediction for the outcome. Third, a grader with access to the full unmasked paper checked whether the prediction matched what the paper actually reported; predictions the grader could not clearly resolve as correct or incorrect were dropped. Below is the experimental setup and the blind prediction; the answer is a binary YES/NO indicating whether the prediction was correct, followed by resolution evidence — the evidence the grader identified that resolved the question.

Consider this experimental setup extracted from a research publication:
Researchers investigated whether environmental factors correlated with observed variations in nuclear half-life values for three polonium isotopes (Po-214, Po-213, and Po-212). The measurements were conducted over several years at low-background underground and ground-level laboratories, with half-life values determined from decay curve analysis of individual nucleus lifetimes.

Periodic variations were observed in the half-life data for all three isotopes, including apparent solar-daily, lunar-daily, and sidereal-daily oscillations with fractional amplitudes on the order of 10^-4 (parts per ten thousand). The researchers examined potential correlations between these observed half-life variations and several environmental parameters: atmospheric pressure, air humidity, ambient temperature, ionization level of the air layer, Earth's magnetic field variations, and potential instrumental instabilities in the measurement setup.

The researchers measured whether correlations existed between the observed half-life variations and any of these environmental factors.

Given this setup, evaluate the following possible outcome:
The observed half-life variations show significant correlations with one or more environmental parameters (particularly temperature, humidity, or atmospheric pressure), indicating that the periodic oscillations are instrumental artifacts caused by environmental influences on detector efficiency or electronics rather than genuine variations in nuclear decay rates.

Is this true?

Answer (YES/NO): NO